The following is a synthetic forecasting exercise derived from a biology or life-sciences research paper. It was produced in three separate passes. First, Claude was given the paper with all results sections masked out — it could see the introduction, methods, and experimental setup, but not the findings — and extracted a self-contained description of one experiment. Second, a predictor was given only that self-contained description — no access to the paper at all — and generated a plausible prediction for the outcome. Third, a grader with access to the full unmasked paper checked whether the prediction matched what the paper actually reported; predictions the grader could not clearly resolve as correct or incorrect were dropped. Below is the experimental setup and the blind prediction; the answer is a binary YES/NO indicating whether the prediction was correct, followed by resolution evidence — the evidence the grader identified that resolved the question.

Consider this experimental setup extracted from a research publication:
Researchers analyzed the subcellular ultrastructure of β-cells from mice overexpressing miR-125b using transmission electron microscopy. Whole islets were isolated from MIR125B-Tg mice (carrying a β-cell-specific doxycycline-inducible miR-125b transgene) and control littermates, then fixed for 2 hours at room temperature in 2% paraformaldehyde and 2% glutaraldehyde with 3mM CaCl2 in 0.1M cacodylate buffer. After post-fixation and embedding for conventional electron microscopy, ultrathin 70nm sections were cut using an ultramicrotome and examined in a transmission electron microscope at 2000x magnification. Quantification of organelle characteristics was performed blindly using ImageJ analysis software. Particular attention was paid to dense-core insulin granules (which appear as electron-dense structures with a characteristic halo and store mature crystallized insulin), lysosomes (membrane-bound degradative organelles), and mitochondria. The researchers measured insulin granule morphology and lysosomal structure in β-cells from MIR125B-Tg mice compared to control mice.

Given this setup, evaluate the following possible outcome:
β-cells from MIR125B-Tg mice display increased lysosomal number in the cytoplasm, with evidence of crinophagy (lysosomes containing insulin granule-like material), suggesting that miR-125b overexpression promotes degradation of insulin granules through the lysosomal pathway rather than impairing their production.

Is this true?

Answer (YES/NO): NO